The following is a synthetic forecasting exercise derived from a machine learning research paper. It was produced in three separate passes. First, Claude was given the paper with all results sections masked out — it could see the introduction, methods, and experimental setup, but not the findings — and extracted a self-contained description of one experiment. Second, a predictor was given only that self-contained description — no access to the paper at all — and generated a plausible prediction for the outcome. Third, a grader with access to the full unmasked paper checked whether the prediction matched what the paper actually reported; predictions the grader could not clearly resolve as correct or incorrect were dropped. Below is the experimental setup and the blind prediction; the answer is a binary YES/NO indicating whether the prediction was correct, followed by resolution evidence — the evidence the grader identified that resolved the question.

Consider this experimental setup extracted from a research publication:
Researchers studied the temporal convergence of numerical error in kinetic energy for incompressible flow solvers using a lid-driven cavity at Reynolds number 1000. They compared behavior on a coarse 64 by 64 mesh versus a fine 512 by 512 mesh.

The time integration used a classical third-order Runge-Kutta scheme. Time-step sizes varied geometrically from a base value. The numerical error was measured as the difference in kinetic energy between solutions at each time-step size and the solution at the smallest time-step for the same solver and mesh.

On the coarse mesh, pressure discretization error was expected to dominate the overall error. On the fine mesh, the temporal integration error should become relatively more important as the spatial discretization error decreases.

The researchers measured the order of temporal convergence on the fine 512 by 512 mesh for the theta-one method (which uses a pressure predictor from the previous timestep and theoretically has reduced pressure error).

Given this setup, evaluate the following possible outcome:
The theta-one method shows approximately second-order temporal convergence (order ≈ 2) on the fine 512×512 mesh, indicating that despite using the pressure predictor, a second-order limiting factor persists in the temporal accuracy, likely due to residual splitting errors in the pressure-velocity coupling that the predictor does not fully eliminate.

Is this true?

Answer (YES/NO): NO